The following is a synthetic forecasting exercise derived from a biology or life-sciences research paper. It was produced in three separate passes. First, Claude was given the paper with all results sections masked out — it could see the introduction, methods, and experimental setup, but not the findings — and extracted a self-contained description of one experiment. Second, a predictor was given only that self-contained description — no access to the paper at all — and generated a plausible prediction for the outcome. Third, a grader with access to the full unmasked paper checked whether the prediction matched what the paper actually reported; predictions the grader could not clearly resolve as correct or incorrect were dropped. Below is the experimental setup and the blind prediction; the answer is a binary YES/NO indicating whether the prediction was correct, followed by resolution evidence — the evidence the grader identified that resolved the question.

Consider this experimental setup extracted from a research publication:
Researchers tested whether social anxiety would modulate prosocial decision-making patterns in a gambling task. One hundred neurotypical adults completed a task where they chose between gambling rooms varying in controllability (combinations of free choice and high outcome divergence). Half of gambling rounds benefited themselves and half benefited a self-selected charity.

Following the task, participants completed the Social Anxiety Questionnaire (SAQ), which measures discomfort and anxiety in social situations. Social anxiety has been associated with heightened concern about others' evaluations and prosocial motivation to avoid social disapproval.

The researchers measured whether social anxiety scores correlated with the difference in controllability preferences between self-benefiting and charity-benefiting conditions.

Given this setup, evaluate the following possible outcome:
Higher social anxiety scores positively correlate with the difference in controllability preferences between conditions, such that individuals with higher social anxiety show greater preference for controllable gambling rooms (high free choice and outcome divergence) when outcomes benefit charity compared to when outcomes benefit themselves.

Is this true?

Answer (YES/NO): NO